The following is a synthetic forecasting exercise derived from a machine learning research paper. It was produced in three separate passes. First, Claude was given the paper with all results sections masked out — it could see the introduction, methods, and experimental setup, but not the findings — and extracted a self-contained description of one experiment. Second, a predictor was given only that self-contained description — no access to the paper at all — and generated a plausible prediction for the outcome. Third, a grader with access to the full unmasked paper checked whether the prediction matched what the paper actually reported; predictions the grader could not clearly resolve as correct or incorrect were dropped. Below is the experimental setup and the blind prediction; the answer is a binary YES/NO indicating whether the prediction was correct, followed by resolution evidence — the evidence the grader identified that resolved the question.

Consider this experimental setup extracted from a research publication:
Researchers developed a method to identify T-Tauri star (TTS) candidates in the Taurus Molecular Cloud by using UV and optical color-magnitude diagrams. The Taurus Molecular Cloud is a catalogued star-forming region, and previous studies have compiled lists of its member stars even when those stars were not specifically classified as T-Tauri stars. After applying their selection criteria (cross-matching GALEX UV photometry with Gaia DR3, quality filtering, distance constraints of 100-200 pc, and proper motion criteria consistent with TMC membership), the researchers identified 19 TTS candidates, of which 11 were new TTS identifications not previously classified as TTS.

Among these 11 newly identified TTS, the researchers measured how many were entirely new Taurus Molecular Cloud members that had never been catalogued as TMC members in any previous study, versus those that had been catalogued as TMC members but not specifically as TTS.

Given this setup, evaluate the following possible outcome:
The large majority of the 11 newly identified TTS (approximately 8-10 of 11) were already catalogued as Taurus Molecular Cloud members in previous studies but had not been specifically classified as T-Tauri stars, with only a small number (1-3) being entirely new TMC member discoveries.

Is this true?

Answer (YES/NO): NO